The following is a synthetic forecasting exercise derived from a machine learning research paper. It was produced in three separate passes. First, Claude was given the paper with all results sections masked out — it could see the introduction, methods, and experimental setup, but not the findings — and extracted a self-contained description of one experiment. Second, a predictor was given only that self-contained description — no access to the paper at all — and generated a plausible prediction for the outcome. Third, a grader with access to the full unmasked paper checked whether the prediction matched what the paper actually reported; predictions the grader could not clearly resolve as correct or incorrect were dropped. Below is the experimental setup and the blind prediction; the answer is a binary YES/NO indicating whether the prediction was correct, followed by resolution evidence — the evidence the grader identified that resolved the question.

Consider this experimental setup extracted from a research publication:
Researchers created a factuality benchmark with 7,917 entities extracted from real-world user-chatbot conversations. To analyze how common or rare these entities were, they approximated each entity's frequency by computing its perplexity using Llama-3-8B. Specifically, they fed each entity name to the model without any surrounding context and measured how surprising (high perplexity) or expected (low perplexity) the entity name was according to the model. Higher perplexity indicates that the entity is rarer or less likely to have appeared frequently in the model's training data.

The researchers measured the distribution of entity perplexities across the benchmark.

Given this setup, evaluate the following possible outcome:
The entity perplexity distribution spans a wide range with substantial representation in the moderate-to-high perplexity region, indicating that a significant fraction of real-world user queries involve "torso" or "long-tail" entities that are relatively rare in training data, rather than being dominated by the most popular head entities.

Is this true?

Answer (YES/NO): NO